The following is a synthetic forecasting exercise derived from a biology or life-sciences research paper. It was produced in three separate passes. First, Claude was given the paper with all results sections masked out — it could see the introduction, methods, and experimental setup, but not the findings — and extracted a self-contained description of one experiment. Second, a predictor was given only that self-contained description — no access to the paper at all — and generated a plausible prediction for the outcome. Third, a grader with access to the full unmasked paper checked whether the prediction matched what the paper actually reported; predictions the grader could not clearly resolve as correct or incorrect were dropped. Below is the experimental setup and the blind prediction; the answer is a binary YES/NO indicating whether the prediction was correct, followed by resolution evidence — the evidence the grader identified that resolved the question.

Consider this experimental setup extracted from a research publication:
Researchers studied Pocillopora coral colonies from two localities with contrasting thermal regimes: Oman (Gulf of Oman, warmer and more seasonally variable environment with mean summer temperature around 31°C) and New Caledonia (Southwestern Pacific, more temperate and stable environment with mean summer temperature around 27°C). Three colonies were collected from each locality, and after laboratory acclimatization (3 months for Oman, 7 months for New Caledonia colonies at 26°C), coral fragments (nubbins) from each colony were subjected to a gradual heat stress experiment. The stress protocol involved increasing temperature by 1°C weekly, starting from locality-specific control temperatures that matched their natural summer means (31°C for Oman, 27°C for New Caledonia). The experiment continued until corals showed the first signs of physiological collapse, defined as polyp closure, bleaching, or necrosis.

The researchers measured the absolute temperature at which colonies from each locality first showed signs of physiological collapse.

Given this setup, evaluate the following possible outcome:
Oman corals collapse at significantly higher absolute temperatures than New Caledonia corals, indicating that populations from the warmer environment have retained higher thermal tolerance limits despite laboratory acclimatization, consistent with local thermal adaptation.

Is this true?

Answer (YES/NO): YES